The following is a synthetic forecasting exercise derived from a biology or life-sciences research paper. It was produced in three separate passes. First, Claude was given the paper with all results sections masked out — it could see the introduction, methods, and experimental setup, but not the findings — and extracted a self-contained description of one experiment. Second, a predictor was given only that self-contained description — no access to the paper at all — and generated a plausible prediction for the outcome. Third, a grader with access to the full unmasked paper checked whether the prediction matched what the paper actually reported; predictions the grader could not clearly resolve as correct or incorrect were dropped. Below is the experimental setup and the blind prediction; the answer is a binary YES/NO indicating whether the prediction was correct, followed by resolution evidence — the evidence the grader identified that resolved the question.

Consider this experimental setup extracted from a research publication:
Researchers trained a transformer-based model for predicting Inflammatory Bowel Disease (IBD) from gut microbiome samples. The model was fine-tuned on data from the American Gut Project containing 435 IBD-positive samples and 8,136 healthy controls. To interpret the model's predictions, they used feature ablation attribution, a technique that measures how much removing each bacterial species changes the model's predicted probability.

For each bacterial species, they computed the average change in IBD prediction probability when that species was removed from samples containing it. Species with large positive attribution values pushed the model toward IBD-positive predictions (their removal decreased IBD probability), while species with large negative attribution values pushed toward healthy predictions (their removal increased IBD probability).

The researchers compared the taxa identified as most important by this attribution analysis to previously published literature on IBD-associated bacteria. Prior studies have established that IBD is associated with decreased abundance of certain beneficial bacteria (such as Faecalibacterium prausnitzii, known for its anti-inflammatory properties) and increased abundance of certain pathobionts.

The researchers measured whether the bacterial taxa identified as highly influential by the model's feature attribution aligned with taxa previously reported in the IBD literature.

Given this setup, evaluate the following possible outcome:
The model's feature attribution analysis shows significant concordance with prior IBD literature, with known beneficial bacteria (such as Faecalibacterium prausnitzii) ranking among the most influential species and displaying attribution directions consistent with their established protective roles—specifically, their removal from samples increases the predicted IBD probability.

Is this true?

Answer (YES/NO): NO